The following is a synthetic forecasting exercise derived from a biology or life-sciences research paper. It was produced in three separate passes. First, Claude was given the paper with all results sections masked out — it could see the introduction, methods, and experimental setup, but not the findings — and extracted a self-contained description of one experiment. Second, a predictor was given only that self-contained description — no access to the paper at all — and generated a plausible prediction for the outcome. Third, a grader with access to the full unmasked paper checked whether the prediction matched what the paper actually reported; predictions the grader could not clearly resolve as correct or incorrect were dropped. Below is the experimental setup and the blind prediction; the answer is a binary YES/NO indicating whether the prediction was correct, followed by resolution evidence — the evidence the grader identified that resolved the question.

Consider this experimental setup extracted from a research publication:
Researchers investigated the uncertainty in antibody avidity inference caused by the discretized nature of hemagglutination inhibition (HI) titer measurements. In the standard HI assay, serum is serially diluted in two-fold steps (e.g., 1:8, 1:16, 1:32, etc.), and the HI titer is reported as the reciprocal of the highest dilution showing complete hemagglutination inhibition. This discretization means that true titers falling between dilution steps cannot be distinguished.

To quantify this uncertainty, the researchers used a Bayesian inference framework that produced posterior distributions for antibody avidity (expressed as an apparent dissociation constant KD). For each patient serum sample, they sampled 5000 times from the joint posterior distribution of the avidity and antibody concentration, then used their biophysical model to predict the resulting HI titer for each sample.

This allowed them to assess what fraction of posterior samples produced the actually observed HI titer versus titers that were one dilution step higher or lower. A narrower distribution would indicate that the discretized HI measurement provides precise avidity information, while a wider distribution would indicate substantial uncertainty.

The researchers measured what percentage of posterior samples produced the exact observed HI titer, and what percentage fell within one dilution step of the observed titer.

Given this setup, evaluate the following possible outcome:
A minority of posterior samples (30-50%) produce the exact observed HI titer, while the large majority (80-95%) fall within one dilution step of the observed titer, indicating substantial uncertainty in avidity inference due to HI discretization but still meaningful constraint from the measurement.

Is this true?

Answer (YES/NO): NO